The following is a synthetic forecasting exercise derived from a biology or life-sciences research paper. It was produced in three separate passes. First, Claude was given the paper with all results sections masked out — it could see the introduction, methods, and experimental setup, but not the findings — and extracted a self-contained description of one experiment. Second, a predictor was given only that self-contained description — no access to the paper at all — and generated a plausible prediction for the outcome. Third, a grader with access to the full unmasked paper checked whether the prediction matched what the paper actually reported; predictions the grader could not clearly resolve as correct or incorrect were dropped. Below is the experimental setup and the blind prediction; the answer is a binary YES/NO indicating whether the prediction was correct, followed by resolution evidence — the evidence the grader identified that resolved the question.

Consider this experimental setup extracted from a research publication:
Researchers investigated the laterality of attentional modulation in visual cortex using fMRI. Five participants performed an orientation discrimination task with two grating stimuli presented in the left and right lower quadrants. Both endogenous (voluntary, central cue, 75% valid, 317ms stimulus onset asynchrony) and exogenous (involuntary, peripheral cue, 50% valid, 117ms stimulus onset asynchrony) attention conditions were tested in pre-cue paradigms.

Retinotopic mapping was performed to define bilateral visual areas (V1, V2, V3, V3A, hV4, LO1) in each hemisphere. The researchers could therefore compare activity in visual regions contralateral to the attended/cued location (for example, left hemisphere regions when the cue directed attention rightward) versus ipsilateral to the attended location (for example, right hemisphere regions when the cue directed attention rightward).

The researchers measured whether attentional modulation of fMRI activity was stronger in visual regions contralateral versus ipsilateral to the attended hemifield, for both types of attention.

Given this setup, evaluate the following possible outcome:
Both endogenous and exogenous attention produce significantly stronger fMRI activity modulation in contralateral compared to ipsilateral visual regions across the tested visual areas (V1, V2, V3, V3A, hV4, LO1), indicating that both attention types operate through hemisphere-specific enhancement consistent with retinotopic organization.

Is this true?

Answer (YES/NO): YES